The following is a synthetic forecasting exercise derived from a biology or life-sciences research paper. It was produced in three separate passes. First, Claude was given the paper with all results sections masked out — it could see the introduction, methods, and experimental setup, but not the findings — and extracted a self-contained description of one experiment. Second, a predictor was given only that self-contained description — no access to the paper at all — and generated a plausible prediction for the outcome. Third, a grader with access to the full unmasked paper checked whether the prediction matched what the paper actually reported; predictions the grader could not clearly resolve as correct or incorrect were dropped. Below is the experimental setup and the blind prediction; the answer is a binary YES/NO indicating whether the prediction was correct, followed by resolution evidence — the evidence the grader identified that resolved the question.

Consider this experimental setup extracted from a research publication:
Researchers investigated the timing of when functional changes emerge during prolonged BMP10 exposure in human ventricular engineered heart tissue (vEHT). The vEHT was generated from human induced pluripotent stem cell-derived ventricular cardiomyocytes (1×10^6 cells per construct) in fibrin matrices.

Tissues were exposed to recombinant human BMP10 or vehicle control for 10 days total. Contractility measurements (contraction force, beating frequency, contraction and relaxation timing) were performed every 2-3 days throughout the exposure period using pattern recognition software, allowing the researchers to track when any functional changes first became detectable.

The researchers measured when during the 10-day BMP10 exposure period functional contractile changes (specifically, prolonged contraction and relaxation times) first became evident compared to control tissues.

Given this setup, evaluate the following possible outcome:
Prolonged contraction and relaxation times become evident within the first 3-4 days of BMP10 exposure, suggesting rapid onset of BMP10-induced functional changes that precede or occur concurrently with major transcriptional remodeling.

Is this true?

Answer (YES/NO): NO